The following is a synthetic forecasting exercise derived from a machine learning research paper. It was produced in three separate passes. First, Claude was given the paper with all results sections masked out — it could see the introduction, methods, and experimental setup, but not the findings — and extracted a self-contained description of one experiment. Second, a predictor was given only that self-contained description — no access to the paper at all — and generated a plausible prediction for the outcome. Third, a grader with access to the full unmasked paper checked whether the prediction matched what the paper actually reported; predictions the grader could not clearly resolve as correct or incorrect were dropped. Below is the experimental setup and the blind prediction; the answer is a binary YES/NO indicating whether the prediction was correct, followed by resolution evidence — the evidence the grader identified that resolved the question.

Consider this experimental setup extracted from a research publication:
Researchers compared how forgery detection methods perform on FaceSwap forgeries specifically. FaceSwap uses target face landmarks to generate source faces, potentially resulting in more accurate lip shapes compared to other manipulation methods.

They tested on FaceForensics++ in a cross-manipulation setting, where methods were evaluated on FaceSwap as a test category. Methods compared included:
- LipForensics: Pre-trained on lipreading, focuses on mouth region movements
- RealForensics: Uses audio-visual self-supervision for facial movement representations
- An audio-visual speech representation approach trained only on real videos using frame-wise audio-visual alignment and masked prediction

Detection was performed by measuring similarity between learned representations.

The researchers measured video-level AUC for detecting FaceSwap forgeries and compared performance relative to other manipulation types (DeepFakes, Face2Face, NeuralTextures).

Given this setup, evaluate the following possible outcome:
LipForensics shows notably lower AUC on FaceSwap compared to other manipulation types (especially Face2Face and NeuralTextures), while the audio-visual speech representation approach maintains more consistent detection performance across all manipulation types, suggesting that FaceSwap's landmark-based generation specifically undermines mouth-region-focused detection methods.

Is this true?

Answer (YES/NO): NO